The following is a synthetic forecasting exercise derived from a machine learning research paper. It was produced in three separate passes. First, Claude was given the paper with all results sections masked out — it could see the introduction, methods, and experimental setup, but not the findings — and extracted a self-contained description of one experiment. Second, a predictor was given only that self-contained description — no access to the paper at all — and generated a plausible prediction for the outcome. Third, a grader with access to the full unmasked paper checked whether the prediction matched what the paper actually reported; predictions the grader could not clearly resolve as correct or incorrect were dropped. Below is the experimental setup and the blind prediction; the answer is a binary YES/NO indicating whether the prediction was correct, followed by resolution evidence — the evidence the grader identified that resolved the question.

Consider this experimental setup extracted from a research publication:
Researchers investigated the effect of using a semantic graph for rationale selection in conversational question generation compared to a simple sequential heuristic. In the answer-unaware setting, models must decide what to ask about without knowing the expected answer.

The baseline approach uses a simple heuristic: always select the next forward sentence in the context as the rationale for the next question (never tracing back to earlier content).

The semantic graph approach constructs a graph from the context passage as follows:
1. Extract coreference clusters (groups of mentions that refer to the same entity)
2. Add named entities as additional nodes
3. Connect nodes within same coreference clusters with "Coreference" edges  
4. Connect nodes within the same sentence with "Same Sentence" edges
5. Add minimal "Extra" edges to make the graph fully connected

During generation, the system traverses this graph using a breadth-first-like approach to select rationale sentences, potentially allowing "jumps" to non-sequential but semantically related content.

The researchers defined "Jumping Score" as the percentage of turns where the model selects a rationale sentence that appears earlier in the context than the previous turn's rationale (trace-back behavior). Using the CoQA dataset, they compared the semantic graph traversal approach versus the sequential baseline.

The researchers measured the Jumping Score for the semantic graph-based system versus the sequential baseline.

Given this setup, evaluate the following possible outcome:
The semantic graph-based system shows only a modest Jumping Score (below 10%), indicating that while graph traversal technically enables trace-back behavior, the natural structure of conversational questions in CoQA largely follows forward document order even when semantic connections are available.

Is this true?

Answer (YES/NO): NO